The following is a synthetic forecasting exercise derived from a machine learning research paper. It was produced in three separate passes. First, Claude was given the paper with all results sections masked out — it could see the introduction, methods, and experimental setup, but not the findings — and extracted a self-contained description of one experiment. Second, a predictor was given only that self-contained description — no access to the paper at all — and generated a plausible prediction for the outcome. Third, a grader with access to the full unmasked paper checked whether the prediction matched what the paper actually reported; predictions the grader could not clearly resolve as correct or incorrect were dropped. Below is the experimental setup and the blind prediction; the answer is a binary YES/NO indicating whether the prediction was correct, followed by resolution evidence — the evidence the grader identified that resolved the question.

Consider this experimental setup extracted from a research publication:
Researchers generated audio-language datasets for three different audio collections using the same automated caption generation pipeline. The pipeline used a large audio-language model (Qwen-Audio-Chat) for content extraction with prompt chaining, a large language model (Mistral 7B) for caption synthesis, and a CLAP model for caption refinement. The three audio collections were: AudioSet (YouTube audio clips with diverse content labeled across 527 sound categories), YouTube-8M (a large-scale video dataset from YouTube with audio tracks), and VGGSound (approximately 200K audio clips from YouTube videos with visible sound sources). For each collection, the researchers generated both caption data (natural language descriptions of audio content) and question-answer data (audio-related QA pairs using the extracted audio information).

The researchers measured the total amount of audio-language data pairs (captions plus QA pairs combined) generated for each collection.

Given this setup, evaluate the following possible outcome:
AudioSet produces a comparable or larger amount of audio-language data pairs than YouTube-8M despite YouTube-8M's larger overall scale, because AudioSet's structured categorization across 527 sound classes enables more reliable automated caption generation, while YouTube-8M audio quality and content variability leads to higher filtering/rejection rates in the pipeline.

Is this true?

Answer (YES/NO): NO